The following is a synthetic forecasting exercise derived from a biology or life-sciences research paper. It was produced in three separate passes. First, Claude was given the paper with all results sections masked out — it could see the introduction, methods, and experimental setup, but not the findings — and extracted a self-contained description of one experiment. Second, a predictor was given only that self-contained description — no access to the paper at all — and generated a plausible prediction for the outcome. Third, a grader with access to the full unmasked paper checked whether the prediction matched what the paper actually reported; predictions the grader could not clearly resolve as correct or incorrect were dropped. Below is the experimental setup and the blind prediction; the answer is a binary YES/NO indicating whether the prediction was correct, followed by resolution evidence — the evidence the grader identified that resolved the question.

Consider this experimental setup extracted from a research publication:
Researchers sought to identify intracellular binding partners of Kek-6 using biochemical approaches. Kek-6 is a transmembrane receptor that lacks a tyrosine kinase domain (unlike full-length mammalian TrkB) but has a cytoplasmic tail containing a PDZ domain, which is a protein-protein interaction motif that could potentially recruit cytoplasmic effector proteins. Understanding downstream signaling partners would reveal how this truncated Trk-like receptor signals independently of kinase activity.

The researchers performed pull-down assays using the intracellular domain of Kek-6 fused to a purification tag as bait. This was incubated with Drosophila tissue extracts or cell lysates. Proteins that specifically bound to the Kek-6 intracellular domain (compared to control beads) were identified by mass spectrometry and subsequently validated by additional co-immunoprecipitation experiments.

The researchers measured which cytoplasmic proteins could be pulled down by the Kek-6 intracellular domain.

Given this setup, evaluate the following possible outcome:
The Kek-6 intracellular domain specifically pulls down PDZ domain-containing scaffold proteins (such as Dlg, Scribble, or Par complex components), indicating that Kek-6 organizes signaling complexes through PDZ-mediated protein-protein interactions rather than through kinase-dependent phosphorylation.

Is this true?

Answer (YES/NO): NO